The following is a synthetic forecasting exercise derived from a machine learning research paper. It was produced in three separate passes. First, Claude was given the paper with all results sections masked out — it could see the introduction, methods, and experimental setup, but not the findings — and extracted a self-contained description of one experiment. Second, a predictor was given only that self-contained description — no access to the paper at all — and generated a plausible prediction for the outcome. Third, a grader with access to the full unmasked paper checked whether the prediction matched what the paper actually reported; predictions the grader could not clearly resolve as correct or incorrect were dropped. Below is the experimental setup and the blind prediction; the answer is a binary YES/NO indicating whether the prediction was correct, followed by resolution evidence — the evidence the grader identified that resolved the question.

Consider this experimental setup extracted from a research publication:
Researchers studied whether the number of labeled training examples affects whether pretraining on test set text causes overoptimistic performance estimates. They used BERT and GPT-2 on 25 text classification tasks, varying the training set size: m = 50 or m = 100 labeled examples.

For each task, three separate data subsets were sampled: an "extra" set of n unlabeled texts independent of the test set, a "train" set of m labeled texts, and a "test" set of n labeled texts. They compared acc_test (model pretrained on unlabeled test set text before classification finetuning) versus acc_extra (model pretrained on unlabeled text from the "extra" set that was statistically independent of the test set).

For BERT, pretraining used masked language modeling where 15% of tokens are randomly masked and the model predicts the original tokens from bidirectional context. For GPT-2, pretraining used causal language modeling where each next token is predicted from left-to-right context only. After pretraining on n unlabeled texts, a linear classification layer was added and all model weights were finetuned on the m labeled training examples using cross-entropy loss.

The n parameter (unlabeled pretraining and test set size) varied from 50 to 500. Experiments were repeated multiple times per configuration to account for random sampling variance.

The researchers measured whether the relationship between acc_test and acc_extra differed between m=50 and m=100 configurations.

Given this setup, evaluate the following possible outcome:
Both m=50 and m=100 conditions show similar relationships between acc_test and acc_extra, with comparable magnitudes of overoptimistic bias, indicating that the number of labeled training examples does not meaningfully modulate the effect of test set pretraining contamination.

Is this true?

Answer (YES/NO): NO